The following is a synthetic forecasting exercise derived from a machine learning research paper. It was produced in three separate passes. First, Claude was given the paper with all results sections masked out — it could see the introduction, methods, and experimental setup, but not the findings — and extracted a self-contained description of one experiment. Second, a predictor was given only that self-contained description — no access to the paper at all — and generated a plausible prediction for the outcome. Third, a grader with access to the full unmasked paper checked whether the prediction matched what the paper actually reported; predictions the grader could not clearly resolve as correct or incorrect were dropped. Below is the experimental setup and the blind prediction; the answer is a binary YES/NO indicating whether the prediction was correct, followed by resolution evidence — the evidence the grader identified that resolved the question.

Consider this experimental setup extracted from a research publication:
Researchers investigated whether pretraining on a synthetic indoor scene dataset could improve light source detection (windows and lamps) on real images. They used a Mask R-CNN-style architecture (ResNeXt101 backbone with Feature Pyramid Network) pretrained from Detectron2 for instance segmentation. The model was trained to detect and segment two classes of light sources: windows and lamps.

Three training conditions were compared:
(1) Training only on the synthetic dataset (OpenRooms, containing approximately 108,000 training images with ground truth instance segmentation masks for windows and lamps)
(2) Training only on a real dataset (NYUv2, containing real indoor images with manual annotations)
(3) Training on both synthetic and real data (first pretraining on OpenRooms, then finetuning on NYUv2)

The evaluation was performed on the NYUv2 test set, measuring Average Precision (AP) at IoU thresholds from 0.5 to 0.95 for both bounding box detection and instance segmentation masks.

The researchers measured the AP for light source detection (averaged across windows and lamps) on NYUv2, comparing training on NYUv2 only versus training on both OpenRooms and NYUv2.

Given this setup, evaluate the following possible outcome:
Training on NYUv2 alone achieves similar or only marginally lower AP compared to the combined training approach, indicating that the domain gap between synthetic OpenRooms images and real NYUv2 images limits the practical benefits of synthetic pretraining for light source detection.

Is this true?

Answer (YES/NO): NO